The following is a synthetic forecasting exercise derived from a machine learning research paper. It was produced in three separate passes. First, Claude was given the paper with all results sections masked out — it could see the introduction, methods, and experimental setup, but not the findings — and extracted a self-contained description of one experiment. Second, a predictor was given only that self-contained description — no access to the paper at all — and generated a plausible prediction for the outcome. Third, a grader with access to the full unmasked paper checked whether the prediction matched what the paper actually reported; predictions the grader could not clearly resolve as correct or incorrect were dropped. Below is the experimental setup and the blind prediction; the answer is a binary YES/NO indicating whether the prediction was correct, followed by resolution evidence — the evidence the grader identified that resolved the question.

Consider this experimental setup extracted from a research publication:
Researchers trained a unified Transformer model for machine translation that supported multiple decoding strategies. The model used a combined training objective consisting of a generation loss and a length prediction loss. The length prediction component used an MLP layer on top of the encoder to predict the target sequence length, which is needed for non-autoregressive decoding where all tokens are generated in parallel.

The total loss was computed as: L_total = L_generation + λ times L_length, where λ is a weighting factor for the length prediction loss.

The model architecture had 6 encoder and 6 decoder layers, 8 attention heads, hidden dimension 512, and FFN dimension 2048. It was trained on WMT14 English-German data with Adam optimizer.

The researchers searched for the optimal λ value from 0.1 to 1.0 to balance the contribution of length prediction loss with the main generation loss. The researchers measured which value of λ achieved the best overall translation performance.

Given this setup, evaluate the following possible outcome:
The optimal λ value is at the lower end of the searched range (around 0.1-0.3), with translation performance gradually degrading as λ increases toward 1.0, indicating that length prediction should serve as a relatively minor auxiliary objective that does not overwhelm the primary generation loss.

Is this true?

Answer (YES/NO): NO